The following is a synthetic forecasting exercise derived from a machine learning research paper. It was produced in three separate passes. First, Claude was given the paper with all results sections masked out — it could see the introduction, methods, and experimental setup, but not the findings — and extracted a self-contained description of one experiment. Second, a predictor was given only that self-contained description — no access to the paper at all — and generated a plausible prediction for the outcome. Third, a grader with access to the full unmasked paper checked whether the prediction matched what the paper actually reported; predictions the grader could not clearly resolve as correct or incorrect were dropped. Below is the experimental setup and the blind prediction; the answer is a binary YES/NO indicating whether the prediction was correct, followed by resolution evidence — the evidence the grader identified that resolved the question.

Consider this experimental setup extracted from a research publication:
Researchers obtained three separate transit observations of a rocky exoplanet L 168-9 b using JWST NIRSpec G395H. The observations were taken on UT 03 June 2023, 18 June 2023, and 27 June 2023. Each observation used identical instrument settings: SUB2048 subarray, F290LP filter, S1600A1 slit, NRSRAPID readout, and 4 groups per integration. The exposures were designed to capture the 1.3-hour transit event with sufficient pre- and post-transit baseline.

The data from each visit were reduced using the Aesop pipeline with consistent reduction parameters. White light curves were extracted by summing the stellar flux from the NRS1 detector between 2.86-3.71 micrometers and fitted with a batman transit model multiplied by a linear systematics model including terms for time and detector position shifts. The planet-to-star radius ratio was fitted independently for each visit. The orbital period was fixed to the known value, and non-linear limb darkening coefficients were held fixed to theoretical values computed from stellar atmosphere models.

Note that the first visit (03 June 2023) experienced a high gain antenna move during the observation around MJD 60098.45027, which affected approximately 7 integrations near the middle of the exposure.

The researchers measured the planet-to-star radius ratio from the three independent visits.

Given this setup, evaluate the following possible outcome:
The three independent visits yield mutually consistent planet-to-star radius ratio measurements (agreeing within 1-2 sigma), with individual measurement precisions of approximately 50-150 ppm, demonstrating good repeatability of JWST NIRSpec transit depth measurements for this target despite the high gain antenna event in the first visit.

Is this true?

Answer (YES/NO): NO